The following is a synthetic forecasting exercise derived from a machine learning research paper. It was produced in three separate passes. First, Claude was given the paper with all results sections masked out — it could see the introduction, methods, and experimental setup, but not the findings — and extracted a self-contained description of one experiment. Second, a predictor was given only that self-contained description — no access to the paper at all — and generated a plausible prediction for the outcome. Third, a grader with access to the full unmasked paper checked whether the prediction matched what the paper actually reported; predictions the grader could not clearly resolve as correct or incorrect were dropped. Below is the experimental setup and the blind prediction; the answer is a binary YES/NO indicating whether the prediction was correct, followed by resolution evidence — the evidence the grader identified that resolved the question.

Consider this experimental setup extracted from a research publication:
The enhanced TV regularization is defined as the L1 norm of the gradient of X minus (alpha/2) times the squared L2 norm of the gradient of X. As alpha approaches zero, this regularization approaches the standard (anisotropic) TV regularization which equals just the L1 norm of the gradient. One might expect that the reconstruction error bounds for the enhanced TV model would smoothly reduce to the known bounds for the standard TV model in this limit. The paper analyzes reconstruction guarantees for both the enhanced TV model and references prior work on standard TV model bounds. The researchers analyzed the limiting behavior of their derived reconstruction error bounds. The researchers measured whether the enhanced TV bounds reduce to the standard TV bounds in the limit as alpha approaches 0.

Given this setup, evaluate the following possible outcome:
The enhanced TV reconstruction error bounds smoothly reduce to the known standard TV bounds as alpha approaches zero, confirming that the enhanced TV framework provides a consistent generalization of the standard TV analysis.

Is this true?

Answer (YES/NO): NO